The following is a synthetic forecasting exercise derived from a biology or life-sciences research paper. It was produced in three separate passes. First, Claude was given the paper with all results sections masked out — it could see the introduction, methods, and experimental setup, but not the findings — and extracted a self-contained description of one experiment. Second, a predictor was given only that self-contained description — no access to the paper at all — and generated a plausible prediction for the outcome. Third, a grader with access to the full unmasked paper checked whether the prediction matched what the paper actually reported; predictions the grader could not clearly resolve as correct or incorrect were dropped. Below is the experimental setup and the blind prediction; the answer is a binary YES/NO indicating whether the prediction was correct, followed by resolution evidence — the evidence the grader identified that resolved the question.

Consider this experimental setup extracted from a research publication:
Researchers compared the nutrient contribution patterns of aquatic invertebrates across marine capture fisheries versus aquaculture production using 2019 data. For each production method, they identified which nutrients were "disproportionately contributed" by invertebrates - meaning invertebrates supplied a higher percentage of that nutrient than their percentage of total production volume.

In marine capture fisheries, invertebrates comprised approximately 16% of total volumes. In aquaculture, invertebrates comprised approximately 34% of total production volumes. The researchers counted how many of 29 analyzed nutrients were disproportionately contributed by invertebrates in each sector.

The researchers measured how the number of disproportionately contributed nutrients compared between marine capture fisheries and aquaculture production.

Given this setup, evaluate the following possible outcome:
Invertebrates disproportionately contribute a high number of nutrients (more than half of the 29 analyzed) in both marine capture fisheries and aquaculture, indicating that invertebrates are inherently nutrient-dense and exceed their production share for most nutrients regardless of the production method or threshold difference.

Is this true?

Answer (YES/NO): NO